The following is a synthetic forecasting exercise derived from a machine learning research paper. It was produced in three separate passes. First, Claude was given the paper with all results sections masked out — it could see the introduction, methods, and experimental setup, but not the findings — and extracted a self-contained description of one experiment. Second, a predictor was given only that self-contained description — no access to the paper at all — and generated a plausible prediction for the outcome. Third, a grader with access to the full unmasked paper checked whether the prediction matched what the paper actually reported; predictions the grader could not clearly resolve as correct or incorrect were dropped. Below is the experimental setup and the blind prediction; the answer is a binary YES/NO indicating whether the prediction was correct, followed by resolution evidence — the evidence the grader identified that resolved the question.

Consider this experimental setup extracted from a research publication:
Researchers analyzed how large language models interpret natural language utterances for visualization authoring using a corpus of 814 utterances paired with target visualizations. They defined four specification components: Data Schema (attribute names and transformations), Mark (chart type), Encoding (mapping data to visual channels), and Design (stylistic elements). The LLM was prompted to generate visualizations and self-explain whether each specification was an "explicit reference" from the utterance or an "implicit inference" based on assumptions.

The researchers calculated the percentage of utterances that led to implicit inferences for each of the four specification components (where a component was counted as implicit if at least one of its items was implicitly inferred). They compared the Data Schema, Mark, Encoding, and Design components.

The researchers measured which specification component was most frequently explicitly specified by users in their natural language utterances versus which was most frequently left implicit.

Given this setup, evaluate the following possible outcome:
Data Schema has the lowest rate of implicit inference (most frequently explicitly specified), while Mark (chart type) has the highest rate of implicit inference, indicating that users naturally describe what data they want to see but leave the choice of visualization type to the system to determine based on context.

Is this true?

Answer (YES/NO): NO